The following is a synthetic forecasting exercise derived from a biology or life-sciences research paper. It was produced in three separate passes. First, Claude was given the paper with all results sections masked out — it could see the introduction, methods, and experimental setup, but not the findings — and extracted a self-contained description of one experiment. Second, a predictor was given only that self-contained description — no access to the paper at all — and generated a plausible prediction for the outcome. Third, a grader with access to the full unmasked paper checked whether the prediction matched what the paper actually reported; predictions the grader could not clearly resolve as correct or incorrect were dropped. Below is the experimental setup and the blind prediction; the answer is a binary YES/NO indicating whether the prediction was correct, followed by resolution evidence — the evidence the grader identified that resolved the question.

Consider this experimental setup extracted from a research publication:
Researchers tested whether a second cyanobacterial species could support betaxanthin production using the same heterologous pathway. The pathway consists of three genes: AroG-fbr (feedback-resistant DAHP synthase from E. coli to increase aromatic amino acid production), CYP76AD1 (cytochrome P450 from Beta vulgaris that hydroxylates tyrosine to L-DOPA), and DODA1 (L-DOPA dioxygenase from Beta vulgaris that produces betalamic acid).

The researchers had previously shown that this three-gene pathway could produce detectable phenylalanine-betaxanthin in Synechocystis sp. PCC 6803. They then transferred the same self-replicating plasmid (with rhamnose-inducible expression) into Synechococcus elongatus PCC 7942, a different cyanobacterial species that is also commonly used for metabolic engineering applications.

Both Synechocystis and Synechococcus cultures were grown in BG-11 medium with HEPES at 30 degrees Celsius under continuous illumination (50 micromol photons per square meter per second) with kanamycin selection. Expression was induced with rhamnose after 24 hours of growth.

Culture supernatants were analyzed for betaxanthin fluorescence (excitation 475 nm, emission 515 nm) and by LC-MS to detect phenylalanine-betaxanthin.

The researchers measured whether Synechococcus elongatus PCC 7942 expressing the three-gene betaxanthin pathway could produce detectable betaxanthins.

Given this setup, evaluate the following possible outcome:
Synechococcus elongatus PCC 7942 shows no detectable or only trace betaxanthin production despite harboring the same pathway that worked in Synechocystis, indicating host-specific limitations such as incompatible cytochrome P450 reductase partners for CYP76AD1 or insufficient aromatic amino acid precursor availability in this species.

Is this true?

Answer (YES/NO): NO